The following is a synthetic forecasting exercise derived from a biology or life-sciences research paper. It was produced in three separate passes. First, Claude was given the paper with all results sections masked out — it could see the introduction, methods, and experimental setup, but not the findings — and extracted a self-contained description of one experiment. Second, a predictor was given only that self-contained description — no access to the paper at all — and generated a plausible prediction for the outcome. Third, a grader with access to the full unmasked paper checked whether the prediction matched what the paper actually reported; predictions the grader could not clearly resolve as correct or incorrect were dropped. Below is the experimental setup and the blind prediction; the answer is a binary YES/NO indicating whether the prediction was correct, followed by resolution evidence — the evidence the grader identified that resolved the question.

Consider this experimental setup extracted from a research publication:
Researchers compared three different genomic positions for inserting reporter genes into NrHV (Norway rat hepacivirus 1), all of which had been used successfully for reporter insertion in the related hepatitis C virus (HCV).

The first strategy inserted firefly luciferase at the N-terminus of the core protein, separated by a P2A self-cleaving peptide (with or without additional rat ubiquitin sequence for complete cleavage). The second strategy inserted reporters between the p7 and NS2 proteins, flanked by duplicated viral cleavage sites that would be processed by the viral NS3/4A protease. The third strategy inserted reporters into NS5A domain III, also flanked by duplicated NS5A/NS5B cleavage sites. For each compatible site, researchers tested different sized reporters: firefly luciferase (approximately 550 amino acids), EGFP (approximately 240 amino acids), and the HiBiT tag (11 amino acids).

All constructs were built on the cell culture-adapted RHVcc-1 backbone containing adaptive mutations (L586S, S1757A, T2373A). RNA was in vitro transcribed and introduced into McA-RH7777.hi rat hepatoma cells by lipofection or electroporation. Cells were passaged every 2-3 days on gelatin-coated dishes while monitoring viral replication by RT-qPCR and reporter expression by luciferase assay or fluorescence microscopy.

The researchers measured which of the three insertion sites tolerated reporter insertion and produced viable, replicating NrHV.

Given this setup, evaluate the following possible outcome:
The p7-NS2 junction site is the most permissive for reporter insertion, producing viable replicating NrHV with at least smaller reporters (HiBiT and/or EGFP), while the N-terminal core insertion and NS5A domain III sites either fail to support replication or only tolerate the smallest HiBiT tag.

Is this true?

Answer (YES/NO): NO